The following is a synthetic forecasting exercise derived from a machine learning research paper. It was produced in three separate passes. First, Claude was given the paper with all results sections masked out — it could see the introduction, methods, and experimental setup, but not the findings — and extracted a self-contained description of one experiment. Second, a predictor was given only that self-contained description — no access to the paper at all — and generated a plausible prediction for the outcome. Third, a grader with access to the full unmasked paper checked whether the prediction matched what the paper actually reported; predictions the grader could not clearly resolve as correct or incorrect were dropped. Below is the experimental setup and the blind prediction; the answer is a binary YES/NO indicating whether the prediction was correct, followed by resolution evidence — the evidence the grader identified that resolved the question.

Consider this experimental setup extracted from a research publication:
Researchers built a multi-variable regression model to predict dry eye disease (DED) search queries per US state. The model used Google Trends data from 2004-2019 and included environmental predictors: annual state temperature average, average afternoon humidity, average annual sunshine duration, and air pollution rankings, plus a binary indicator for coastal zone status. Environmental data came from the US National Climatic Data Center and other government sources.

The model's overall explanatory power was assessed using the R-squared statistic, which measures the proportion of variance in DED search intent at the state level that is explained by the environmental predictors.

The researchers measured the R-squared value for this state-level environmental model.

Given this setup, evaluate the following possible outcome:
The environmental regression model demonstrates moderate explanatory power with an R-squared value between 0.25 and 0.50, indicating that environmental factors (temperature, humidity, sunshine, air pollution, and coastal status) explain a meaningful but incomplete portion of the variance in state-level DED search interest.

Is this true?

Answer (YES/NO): YES